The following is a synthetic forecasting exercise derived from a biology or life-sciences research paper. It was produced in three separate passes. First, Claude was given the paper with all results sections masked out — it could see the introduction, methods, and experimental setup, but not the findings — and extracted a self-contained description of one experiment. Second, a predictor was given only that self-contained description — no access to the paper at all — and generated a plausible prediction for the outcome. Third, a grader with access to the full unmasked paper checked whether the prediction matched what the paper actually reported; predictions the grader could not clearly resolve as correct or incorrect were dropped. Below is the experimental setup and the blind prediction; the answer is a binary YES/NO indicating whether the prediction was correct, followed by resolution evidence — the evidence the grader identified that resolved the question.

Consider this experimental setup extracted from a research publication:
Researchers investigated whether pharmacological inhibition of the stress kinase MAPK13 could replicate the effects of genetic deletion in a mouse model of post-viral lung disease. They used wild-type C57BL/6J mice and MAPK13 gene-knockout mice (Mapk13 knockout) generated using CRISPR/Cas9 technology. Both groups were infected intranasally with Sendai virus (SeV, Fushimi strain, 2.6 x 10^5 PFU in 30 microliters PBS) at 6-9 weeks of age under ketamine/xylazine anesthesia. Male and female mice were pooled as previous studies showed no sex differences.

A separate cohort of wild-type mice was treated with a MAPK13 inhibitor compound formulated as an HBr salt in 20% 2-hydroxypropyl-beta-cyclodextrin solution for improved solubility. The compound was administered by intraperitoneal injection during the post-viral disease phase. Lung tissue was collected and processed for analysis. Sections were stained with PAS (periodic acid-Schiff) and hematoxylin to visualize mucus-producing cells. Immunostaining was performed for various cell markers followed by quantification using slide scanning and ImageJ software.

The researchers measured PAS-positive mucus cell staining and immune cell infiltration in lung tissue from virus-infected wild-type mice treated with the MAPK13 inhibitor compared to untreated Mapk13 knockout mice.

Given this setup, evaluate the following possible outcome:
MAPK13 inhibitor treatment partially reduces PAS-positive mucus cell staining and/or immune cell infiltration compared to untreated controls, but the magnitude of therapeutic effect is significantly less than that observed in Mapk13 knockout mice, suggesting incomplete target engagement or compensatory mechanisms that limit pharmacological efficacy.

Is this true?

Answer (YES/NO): NO